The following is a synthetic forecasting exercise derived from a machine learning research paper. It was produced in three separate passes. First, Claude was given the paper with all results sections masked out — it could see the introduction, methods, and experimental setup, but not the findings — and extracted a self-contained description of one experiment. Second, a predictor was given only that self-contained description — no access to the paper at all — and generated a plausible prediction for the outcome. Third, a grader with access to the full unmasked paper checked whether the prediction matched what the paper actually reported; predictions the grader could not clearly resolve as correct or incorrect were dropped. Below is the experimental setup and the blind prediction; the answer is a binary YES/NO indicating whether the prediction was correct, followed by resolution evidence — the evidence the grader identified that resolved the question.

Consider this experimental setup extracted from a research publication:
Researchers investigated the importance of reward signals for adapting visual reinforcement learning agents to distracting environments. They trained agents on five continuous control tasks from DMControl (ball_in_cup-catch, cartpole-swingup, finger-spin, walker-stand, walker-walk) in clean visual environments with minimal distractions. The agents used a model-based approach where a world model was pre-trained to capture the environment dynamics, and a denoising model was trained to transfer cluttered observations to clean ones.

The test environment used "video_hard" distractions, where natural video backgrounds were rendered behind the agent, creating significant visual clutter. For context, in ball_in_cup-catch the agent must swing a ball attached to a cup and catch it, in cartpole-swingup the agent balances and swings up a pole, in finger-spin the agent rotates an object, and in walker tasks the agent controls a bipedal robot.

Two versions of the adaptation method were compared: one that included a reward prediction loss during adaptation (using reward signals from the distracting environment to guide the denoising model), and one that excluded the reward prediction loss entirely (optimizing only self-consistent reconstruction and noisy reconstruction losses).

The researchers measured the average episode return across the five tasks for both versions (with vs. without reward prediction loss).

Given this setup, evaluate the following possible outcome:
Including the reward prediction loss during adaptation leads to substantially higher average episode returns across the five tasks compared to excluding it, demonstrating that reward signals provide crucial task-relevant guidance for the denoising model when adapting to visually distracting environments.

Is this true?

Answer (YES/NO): YES